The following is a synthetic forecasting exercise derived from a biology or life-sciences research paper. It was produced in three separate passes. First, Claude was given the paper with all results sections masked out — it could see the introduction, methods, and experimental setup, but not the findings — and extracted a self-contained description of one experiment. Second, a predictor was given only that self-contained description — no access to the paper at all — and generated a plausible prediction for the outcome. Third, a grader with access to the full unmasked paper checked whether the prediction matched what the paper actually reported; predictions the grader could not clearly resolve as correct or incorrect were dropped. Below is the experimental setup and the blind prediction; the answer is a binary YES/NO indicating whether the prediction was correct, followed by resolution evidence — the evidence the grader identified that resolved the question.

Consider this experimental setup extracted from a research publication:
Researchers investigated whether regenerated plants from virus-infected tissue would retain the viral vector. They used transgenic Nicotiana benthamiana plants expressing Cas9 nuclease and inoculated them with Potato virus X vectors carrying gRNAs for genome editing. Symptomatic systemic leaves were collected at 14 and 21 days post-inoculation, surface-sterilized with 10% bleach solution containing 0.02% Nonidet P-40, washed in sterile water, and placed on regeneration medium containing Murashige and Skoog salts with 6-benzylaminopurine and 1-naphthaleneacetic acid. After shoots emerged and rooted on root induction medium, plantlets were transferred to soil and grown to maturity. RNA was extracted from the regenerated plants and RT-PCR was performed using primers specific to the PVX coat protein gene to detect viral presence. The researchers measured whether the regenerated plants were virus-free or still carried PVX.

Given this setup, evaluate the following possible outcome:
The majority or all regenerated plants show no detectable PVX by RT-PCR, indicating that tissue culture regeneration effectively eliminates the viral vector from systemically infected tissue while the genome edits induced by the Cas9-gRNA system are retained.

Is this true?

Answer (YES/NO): NO